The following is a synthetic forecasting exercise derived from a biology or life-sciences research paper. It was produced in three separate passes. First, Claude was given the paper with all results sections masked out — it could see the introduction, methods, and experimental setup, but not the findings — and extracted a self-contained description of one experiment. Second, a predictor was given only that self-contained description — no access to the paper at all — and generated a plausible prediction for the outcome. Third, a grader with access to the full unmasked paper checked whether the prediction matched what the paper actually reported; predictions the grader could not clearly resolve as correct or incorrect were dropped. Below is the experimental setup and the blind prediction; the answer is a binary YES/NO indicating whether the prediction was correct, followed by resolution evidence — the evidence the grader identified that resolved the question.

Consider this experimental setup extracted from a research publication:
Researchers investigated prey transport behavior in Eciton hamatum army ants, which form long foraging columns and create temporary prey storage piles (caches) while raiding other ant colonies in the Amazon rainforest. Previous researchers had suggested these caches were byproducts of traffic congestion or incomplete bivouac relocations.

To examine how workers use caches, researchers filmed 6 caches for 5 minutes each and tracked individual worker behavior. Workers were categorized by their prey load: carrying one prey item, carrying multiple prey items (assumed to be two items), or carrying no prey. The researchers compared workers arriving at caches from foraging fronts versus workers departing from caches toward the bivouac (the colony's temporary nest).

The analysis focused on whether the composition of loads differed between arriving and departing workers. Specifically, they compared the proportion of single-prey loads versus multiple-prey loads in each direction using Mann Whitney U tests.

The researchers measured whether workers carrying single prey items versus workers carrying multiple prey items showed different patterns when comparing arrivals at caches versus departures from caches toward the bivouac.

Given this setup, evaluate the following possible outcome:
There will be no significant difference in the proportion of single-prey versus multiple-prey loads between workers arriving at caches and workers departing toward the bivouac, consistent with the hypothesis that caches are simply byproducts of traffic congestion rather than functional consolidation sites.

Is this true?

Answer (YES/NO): NO